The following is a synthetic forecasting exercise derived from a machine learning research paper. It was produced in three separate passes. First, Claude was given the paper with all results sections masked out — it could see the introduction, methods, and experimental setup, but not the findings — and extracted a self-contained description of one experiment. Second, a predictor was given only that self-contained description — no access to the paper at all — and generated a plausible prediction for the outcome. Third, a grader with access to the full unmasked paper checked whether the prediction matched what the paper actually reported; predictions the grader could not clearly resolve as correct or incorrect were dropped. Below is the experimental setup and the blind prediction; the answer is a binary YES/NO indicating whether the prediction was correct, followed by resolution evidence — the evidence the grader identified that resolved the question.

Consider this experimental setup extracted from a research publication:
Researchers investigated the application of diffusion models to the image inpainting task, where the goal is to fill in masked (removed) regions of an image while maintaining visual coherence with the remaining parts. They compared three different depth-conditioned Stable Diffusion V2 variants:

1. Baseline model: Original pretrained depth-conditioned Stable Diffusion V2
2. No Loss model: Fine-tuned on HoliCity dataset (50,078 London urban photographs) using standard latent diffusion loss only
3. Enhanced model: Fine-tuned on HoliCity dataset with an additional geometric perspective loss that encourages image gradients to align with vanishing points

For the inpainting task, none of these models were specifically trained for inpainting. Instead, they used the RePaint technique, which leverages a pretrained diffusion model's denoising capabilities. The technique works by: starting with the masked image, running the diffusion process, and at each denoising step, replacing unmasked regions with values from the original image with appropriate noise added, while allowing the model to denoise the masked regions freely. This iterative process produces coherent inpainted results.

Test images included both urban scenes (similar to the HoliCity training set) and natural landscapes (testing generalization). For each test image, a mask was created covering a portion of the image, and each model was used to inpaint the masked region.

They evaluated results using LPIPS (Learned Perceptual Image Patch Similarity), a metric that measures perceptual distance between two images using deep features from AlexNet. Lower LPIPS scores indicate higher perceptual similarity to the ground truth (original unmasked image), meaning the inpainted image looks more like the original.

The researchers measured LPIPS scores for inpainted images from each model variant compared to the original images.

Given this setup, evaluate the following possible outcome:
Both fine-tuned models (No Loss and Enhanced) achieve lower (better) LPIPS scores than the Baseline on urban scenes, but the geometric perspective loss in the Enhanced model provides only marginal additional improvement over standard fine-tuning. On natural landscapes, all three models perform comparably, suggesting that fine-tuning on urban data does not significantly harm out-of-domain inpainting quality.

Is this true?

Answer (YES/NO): NO